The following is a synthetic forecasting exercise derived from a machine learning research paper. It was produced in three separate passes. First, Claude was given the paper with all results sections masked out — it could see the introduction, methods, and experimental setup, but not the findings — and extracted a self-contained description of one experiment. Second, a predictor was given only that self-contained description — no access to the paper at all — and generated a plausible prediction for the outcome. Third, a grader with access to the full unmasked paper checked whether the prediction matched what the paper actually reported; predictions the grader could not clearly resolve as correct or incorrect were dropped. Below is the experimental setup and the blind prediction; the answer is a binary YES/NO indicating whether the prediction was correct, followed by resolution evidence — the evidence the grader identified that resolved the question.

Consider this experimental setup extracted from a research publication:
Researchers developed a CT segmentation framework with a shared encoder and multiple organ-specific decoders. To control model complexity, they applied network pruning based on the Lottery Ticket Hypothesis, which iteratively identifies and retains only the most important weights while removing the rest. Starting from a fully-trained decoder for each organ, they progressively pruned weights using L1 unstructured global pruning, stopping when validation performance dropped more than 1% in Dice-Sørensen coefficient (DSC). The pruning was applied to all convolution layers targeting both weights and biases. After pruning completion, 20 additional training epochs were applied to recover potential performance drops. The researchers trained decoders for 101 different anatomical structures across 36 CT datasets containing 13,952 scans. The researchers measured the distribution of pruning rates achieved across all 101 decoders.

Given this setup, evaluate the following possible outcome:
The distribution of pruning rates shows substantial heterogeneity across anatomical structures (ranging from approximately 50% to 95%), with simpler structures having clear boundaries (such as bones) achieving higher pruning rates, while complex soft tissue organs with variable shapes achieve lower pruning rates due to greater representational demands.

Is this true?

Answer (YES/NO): NO